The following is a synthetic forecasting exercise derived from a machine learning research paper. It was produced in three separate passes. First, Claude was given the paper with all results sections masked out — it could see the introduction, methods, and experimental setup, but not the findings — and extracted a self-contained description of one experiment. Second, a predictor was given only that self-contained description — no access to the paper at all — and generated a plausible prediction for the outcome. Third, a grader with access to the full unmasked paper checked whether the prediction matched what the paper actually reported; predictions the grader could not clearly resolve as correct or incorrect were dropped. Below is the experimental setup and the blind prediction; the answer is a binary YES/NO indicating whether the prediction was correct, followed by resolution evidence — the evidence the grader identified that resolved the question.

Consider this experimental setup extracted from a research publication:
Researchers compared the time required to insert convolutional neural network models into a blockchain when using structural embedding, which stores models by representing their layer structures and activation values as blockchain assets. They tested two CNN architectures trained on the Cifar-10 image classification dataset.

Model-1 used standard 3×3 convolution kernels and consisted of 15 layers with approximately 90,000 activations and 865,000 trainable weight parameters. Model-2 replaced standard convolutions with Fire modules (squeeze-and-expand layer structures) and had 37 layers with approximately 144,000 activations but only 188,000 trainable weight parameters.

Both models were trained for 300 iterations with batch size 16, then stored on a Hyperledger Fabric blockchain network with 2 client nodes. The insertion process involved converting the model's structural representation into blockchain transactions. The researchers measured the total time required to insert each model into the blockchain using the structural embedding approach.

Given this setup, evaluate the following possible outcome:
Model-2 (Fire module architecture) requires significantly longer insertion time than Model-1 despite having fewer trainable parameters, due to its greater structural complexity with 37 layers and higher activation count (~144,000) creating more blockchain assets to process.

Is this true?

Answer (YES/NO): NO